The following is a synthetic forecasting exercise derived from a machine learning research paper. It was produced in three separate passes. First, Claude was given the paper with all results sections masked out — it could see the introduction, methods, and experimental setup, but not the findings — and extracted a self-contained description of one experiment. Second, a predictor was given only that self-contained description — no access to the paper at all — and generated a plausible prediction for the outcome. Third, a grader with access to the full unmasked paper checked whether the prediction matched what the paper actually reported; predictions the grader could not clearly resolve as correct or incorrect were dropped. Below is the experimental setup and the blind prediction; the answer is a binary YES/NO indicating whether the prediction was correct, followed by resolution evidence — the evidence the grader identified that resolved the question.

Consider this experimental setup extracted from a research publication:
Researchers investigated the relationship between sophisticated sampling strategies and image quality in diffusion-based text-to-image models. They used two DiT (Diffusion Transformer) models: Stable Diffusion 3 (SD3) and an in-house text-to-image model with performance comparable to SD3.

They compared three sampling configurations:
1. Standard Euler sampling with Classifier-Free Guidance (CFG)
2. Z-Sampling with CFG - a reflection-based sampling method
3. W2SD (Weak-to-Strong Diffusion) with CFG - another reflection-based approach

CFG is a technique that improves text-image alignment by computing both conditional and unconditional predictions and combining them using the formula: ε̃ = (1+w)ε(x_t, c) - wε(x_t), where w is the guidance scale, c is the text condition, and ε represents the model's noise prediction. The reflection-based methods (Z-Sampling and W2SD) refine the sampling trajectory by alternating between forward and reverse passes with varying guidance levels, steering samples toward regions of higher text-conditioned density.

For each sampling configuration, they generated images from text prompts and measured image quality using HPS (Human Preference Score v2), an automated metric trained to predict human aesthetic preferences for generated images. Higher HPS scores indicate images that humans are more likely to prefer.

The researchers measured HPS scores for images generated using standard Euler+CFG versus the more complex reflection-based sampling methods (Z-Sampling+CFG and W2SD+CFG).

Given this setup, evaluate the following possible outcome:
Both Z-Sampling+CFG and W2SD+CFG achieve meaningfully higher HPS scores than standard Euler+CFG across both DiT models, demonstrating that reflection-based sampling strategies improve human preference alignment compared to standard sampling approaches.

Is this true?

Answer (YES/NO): YES